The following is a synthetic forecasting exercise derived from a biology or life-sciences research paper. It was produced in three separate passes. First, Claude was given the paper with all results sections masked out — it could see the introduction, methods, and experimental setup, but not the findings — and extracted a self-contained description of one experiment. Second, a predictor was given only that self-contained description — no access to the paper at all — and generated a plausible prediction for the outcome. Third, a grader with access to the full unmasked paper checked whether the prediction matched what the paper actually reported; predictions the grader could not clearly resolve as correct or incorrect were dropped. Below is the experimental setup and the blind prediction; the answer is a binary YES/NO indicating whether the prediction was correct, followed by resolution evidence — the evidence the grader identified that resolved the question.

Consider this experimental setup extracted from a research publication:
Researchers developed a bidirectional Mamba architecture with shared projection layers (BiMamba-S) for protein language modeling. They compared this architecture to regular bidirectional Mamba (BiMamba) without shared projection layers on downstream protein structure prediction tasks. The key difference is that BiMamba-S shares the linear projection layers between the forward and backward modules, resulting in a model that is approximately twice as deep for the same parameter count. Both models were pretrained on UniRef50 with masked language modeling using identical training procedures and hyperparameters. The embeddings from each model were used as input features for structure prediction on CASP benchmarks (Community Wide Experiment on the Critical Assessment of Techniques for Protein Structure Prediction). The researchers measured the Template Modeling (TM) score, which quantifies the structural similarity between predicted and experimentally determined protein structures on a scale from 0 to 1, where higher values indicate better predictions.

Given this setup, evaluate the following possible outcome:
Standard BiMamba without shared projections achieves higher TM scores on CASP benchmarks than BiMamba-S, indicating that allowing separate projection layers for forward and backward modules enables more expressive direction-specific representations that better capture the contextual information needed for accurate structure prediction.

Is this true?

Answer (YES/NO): NO